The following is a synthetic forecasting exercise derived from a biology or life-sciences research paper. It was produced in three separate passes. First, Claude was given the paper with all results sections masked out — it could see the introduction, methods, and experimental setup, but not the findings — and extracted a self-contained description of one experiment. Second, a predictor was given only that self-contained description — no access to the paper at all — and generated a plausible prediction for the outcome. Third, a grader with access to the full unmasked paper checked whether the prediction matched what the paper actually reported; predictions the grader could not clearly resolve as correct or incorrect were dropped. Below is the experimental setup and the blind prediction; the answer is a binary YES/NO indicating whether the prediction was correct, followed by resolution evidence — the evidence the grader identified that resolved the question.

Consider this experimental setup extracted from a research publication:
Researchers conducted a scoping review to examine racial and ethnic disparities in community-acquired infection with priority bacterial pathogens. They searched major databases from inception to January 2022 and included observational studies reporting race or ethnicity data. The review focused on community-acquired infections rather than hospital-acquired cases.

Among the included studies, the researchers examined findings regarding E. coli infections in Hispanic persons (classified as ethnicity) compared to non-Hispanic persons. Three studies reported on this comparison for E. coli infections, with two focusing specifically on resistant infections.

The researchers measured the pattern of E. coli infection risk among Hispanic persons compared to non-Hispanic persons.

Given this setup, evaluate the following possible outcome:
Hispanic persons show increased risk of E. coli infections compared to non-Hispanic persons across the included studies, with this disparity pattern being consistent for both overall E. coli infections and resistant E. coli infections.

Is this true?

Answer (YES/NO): NO